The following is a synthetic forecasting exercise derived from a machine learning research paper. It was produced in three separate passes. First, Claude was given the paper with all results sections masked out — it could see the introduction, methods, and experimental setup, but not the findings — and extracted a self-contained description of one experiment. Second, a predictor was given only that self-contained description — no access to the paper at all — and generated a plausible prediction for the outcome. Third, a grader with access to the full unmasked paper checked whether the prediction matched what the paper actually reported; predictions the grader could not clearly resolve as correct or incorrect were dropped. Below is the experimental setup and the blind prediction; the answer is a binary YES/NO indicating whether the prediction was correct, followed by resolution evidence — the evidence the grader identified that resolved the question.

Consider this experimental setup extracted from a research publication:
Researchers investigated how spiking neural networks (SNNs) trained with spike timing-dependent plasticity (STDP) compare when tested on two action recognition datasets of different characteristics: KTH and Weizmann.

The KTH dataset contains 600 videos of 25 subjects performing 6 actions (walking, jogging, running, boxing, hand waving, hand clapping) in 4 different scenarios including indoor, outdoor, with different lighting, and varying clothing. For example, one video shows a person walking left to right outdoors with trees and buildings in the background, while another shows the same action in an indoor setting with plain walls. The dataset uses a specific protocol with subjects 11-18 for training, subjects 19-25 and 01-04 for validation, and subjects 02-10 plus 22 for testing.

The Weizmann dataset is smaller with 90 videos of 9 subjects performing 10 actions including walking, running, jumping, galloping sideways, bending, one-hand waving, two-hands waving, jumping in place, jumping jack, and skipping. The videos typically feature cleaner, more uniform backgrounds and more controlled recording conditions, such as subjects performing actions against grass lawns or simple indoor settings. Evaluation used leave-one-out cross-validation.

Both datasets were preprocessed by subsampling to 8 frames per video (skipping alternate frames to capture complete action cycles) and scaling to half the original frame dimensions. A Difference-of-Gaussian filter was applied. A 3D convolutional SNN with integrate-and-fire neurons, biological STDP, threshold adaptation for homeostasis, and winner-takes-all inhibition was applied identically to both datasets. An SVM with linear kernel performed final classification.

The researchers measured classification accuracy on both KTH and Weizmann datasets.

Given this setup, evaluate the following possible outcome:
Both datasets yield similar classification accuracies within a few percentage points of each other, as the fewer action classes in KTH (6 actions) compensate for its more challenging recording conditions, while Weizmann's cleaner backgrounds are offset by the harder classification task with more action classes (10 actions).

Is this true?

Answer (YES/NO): NO